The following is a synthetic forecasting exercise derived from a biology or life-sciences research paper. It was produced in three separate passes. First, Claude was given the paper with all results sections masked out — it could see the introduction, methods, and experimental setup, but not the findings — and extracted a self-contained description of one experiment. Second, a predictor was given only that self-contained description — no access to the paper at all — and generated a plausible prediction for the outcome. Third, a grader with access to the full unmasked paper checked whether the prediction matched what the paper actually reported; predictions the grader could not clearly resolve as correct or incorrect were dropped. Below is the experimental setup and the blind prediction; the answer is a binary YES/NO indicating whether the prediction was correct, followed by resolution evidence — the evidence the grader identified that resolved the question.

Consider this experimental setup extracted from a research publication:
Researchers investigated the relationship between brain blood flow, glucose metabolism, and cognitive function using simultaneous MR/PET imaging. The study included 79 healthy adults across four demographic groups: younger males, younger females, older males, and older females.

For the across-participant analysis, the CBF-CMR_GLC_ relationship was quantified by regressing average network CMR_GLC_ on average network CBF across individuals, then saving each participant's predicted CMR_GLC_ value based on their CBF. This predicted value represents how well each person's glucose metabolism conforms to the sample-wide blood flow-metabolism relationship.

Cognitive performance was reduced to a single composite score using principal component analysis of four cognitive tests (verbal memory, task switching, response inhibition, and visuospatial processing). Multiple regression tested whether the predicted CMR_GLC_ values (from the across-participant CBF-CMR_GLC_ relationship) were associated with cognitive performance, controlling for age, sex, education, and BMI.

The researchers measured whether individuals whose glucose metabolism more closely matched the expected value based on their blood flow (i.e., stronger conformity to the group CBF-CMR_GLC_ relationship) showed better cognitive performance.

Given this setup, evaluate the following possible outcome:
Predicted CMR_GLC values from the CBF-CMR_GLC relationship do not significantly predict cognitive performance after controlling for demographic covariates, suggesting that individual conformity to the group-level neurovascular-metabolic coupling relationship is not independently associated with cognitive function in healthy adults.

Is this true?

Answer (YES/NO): NO